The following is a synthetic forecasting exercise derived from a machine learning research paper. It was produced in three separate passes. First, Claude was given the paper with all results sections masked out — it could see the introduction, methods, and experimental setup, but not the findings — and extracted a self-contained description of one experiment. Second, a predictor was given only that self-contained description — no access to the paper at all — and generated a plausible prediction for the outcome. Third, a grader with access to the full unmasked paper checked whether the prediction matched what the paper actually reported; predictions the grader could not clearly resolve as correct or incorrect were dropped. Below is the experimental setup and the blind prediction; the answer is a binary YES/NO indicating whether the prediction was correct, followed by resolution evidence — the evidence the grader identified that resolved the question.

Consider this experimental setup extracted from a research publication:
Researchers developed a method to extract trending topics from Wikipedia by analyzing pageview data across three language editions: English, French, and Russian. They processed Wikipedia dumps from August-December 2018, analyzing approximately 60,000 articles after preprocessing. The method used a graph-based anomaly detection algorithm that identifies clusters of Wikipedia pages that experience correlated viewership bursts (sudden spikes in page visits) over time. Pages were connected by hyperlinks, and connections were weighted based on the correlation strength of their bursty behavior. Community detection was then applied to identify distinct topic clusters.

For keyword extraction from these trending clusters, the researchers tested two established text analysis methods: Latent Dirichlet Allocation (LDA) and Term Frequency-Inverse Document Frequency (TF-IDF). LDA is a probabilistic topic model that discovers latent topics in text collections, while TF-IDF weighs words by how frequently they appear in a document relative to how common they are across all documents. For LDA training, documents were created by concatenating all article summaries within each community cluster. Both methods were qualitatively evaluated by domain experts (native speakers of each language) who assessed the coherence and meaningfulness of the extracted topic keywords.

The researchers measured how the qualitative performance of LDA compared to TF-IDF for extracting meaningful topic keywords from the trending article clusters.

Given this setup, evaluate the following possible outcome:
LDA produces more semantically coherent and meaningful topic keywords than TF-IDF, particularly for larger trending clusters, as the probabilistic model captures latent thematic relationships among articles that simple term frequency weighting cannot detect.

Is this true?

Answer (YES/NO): NO